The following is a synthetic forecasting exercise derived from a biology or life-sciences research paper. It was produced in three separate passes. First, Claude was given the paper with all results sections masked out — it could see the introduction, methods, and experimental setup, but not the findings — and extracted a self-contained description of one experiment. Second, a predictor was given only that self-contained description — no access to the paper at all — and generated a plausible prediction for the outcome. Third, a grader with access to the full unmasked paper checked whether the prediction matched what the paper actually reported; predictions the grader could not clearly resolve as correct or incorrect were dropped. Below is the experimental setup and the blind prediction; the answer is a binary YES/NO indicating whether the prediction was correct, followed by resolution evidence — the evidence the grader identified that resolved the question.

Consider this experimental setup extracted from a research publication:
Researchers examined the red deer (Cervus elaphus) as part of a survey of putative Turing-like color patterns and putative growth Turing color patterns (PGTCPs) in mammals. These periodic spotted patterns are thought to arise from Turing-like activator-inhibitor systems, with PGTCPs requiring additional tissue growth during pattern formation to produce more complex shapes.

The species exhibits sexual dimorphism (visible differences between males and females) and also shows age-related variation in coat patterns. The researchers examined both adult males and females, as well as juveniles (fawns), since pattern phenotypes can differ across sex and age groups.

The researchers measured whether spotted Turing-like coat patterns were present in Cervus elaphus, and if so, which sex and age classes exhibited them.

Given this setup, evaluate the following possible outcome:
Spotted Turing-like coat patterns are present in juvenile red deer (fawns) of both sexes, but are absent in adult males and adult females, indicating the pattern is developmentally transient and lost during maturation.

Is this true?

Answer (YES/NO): NO